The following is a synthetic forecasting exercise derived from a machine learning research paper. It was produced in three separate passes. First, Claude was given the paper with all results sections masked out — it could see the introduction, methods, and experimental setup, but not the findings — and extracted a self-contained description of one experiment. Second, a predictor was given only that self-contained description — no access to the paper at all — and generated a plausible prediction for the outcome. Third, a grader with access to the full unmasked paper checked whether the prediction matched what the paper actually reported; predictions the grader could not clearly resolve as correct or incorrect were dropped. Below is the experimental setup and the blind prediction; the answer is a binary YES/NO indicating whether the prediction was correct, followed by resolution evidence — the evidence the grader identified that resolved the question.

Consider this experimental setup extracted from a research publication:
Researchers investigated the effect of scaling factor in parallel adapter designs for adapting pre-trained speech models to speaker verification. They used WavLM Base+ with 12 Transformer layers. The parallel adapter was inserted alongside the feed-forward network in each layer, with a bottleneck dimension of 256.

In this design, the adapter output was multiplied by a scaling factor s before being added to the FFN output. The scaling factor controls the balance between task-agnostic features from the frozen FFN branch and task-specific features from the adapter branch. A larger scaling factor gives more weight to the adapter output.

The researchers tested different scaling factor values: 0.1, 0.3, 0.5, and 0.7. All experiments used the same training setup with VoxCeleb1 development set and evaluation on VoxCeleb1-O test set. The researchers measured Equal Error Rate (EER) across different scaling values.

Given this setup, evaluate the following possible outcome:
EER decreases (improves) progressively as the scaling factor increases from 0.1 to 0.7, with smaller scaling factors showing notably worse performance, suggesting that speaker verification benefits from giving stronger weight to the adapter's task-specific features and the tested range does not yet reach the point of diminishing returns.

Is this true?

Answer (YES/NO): NO